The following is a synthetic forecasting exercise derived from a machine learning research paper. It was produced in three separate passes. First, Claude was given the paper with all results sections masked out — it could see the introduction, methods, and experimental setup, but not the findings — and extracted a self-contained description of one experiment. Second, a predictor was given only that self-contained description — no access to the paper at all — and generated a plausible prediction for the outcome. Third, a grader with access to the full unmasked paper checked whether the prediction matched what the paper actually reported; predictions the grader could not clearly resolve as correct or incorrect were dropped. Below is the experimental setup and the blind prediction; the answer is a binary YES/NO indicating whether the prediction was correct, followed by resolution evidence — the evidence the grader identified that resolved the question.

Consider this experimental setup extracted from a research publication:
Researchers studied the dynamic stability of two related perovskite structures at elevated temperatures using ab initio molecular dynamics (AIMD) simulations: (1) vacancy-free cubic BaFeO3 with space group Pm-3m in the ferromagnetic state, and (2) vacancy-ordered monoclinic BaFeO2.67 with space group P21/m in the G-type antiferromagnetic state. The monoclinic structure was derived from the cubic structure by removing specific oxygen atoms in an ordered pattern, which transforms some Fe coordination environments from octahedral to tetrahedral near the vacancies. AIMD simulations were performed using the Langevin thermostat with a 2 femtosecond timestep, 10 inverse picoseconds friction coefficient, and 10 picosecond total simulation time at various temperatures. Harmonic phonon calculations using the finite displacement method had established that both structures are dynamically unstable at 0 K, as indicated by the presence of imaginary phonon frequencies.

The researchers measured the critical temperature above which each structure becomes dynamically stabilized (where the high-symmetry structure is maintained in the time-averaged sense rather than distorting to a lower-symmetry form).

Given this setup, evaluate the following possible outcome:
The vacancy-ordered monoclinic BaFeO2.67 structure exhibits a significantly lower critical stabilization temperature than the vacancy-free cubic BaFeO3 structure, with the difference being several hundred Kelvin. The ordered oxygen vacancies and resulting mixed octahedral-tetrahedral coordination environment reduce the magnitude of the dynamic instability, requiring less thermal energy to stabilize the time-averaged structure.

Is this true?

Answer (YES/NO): NO